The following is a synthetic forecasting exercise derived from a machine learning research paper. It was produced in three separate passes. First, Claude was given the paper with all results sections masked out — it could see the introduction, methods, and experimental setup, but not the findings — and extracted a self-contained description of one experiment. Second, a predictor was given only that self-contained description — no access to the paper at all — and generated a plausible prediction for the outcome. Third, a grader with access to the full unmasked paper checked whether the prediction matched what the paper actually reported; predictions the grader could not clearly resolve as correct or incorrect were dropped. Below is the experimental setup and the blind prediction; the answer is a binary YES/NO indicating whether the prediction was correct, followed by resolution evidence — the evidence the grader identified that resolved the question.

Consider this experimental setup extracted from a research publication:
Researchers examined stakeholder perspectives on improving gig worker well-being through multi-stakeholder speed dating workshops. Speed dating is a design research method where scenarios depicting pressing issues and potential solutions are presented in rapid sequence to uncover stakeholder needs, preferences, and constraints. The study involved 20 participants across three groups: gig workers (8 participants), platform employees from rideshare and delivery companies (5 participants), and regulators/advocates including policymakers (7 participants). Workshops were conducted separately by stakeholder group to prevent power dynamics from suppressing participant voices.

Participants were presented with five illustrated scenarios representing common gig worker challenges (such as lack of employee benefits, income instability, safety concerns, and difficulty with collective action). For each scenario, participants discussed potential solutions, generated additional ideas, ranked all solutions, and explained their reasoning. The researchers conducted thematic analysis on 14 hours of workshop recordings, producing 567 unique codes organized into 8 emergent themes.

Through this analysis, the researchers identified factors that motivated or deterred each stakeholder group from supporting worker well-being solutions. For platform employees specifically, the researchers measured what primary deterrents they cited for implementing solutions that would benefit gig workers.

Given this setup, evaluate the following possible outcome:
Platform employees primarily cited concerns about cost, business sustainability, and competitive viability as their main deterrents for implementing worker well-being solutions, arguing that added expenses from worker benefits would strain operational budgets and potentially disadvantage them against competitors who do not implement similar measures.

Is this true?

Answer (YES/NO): YES